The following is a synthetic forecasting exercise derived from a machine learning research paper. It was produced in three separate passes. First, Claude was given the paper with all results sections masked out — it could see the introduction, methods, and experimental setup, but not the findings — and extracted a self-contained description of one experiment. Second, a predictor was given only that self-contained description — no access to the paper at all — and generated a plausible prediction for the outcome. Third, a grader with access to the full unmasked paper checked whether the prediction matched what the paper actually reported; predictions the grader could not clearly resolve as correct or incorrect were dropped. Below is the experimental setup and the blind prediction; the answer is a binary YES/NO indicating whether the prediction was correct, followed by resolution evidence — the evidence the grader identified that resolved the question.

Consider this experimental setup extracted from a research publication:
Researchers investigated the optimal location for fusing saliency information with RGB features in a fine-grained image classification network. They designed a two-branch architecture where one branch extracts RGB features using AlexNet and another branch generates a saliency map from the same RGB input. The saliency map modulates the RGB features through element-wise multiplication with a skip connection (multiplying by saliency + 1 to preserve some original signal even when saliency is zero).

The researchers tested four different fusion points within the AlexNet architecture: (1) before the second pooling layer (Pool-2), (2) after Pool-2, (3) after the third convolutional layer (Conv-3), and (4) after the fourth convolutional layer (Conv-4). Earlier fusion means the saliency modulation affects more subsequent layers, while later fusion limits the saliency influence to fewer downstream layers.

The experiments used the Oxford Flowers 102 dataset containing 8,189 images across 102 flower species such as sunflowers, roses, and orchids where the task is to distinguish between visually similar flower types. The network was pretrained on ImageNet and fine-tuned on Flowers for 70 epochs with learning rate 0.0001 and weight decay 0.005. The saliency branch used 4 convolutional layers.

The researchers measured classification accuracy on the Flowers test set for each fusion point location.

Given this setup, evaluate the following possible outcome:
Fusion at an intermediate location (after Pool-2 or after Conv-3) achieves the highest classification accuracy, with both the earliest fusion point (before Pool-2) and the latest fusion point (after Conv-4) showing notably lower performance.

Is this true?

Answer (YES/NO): NO